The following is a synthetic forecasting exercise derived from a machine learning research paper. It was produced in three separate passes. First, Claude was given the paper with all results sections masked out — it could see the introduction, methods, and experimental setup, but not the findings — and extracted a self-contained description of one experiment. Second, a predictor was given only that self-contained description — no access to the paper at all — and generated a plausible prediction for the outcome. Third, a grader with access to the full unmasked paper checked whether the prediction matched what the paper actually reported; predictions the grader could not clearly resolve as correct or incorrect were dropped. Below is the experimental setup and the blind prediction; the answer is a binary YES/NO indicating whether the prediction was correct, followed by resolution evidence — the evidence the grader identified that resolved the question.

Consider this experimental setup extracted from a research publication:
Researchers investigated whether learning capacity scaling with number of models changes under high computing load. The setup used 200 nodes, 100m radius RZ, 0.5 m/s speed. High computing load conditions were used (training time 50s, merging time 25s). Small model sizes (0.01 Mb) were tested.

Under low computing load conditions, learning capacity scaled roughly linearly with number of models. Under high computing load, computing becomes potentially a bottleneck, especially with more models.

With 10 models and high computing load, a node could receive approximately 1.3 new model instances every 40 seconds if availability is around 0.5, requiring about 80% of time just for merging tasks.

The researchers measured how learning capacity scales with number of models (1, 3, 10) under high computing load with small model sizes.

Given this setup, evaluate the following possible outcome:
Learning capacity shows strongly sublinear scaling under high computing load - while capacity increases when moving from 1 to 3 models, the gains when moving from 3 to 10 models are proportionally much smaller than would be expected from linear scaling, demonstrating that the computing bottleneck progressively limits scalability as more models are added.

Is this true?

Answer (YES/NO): NO